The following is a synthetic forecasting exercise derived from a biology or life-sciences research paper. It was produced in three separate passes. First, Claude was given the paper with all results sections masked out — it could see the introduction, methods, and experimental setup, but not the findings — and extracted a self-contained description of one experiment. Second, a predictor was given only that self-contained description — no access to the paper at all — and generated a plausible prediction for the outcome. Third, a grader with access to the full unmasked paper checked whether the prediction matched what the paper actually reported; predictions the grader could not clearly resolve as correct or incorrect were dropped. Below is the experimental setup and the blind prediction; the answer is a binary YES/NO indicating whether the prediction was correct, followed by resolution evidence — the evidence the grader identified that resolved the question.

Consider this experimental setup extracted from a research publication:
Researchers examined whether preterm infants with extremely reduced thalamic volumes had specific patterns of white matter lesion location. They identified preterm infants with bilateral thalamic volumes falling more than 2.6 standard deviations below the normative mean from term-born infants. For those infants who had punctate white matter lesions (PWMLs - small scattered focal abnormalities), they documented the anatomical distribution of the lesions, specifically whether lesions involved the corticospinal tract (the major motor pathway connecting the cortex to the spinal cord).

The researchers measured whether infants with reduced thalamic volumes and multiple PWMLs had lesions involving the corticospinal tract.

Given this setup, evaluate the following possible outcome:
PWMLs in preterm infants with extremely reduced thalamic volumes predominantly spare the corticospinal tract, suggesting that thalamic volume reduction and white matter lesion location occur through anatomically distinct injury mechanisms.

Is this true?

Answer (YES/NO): NO